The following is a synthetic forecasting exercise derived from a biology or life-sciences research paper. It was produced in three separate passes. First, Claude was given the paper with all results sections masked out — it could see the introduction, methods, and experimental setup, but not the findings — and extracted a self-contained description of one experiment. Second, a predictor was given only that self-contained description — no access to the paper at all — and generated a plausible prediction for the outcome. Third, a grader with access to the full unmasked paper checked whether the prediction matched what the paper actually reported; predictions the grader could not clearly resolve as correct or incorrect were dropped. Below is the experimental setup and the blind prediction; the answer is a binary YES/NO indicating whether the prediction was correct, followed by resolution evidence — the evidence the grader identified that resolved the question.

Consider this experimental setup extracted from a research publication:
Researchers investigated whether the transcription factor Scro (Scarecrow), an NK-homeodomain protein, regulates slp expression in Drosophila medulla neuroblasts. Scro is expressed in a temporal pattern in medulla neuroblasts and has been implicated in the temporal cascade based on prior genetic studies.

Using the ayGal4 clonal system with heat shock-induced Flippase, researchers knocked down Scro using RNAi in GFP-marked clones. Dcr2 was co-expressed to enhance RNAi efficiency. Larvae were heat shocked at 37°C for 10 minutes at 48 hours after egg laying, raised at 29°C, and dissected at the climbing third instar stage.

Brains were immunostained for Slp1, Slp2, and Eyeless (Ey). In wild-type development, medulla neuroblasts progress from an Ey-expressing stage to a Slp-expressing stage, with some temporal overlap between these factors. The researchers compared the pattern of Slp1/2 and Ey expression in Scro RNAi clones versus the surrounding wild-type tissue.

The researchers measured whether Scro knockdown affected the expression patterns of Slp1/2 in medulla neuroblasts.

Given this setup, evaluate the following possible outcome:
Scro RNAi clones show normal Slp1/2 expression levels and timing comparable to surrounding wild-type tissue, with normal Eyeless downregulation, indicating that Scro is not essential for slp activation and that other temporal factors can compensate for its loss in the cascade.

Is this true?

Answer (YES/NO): NO